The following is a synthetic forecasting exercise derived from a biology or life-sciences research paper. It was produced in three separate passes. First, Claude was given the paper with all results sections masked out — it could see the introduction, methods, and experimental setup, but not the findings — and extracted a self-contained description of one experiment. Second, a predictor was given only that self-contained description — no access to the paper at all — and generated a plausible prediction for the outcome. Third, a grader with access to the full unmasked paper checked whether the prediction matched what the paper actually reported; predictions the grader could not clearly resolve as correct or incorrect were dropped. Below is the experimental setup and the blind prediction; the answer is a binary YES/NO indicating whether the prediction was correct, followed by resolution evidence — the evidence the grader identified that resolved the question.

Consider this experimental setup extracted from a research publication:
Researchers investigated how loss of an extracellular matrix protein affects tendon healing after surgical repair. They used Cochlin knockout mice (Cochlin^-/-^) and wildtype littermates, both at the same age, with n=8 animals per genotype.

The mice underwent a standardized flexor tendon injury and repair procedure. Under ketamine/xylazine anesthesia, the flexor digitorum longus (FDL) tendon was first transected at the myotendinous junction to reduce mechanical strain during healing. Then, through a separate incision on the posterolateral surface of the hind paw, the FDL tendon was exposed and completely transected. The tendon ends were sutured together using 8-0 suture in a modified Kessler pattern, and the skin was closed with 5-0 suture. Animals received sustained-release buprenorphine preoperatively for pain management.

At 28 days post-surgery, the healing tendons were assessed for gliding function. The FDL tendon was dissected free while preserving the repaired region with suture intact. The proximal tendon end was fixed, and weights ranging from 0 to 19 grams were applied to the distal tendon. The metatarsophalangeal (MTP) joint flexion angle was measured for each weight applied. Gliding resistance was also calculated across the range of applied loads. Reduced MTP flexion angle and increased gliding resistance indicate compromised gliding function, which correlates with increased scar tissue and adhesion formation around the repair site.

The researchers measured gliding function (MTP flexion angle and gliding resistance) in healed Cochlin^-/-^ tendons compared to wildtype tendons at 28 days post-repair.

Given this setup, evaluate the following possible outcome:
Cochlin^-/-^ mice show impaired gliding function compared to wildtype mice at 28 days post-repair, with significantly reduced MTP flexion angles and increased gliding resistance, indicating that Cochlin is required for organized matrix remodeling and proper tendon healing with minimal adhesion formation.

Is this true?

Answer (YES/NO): NO